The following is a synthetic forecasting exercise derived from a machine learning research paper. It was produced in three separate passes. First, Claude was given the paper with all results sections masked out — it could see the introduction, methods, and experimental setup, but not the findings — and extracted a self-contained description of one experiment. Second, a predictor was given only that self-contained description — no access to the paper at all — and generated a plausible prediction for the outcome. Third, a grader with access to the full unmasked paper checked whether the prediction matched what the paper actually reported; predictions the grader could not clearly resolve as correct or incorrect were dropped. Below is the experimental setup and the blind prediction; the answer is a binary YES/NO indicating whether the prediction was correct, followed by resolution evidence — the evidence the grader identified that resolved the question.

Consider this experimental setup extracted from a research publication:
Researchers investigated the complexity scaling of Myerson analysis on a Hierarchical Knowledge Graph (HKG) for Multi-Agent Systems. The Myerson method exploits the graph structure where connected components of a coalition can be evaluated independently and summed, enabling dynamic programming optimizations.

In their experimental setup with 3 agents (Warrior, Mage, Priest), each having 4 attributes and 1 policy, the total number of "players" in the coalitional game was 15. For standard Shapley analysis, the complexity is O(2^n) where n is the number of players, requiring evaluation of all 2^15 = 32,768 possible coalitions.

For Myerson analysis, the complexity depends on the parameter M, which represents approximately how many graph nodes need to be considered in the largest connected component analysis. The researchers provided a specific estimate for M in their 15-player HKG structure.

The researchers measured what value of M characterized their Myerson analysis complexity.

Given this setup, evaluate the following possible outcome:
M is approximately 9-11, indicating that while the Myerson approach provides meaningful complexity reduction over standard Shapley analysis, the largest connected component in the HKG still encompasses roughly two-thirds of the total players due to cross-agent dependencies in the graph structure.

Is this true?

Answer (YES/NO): YES